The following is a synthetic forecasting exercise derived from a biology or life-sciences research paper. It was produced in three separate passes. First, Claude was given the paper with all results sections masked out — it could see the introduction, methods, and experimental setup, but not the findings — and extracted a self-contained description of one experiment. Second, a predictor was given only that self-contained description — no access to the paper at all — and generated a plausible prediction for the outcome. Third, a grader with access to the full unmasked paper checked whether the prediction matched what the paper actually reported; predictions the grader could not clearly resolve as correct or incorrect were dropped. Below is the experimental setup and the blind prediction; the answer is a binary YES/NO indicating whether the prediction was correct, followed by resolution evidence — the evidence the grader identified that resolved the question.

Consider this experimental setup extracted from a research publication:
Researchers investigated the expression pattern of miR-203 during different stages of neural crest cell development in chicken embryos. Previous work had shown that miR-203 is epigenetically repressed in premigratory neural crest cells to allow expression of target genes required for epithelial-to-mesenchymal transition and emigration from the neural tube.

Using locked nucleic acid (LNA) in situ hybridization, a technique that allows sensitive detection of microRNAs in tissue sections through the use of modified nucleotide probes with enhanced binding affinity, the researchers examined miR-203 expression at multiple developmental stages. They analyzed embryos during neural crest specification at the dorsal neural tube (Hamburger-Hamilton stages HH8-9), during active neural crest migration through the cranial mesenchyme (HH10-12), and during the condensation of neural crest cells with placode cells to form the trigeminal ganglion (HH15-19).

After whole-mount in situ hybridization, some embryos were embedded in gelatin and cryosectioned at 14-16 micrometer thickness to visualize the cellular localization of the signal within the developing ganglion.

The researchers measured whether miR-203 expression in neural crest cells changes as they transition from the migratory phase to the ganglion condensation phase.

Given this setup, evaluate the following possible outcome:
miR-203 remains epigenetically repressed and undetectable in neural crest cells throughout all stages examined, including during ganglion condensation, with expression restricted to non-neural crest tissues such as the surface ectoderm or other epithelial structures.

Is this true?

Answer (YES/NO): NO